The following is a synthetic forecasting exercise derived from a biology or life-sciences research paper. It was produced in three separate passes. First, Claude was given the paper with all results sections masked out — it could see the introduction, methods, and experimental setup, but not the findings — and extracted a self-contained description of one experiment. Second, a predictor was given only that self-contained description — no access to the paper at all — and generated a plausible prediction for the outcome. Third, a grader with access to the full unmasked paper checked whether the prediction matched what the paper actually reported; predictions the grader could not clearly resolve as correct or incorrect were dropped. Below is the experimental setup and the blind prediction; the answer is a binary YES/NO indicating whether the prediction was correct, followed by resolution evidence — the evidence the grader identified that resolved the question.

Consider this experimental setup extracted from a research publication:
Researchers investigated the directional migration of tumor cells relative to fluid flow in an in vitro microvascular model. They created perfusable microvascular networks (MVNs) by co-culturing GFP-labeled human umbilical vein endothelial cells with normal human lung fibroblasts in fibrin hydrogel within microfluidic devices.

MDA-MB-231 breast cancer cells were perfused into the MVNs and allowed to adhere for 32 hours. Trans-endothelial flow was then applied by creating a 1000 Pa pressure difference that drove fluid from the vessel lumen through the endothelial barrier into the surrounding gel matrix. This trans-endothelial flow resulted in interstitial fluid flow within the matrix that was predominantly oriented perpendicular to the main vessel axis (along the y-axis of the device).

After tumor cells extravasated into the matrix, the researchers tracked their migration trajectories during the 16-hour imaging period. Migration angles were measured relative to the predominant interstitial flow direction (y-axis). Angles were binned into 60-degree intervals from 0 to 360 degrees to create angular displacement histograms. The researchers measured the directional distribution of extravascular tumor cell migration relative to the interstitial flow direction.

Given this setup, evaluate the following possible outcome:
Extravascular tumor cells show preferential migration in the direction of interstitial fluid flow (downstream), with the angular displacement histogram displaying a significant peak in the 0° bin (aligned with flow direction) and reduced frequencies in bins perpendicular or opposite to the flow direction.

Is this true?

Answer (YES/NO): NO